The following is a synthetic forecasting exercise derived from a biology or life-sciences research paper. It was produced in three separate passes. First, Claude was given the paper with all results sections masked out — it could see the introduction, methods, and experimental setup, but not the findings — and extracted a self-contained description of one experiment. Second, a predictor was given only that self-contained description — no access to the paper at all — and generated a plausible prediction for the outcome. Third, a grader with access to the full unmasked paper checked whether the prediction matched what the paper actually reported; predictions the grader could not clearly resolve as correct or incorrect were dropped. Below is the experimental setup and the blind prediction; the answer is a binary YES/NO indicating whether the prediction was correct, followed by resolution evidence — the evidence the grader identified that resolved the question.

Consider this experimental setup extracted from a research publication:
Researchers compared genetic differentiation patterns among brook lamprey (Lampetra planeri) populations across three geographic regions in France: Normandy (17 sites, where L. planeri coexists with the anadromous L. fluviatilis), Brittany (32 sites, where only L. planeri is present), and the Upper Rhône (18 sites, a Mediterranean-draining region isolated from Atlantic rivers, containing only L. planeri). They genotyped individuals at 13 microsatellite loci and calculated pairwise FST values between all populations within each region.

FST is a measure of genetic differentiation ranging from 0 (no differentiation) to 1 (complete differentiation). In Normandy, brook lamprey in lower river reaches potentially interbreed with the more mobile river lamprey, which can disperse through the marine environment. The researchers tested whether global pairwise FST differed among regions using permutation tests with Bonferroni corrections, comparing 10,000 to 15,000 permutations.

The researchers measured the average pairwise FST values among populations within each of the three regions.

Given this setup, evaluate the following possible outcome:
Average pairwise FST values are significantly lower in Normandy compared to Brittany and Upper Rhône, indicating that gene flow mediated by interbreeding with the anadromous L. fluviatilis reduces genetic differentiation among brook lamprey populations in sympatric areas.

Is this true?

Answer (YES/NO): NO